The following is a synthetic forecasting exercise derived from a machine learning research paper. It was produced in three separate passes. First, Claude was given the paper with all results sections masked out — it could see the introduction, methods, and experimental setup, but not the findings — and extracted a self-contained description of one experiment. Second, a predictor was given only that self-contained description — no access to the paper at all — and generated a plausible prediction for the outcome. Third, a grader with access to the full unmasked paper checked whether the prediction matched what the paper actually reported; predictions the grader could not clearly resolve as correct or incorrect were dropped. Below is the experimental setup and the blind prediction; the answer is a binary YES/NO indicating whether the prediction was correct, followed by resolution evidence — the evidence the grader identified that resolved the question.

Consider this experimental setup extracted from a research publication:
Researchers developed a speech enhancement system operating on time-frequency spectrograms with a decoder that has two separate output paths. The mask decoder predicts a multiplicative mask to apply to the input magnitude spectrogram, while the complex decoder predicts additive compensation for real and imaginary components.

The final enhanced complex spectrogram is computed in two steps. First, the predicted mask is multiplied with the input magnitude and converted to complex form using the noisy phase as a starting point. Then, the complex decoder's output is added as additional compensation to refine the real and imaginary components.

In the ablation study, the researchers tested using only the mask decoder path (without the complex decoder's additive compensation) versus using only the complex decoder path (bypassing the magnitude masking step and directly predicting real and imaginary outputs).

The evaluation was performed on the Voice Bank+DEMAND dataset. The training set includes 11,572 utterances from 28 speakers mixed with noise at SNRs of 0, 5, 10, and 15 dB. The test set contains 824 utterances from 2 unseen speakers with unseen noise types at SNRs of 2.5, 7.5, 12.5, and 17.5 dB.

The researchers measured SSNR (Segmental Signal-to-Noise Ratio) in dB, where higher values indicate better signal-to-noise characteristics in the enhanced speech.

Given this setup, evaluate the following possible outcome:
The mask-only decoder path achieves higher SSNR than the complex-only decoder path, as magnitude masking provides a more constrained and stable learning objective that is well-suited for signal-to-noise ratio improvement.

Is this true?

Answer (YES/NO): YES